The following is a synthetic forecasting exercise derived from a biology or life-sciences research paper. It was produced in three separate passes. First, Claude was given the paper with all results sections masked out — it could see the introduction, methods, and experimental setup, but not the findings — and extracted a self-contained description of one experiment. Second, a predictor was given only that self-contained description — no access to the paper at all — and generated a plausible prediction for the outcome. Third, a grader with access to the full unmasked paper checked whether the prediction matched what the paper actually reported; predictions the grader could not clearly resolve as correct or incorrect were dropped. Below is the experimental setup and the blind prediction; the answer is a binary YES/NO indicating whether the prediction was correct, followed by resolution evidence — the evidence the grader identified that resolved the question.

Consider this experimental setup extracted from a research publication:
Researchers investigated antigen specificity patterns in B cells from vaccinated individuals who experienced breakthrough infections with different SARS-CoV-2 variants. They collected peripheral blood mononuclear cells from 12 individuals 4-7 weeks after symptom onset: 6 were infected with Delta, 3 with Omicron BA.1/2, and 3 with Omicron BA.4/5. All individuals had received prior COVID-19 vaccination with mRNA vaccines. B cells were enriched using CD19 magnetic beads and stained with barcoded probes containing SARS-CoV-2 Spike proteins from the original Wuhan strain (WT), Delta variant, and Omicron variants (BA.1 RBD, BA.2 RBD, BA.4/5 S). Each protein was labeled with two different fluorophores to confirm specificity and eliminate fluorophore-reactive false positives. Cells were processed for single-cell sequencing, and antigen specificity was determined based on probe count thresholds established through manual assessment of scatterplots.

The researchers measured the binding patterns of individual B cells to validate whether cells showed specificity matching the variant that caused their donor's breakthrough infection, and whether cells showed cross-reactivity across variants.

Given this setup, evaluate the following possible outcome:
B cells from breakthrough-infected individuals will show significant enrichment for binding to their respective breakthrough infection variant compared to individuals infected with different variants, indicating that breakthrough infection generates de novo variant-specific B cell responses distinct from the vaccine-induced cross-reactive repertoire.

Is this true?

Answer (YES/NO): NO